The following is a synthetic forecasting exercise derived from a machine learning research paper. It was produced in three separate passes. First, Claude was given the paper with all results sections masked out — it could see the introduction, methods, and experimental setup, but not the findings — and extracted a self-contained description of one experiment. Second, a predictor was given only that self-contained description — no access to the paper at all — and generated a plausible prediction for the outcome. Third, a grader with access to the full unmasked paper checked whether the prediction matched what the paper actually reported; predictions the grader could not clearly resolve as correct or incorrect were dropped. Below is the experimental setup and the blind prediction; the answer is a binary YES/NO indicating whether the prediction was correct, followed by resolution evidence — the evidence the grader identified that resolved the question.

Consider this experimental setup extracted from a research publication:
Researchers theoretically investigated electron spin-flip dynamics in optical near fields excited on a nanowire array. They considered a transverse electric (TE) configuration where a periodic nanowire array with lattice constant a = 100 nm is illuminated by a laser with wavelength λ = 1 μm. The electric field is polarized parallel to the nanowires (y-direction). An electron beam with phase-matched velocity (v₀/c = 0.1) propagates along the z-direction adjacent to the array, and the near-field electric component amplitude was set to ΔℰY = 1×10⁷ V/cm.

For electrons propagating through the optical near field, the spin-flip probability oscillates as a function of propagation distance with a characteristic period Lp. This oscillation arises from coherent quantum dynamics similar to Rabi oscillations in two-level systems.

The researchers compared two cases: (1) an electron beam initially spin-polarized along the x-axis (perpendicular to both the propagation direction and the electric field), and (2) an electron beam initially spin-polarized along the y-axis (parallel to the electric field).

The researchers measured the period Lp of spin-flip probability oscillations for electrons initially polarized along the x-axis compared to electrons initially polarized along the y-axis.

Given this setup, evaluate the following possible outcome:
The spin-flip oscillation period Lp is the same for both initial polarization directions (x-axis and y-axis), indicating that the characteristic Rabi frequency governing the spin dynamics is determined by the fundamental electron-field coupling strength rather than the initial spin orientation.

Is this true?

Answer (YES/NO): YES